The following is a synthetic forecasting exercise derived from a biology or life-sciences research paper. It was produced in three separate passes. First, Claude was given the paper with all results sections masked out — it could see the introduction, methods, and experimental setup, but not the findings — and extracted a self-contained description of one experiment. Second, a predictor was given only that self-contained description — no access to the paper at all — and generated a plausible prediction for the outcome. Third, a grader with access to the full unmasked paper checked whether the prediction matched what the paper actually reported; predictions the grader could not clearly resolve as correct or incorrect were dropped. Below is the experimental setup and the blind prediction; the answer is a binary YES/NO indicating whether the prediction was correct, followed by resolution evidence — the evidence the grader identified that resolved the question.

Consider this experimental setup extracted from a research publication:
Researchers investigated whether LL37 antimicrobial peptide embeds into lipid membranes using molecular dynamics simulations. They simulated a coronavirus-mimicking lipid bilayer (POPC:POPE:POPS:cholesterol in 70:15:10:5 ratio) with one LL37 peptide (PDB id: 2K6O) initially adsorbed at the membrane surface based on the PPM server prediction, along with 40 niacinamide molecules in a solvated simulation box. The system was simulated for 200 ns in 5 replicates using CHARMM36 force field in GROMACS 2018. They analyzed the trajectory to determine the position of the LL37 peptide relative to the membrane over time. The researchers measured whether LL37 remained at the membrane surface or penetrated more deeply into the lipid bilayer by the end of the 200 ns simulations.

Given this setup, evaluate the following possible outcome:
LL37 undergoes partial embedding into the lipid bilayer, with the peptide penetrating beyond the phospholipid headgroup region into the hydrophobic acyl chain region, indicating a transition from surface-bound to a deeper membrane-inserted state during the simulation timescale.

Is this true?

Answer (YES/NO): YES